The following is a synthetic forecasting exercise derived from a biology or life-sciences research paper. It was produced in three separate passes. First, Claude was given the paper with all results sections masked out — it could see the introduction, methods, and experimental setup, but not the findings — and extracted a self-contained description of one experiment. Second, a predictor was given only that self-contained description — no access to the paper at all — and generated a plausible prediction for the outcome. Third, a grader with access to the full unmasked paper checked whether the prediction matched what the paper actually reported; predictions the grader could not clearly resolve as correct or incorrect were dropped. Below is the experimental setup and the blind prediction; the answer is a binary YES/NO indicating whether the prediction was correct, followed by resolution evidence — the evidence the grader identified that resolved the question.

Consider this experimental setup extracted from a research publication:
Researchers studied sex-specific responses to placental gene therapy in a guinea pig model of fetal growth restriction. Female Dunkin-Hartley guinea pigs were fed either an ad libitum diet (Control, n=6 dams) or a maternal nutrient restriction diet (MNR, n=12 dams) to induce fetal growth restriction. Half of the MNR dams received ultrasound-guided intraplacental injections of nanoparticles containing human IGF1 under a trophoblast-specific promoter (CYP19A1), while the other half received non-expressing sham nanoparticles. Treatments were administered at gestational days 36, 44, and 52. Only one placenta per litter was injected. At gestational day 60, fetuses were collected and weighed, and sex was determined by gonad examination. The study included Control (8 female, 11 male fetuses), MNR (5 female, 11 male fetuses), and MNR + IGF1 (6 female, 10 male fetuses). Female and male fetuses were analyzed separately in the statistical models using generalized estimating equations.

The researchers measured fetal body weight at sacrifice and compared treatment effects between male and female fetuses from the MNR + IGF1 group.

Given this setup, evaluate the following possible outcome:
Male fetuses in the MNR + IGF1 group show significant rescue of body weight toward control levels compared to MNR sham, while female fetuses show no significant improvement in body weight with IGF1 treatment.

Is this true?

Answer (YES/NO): YES